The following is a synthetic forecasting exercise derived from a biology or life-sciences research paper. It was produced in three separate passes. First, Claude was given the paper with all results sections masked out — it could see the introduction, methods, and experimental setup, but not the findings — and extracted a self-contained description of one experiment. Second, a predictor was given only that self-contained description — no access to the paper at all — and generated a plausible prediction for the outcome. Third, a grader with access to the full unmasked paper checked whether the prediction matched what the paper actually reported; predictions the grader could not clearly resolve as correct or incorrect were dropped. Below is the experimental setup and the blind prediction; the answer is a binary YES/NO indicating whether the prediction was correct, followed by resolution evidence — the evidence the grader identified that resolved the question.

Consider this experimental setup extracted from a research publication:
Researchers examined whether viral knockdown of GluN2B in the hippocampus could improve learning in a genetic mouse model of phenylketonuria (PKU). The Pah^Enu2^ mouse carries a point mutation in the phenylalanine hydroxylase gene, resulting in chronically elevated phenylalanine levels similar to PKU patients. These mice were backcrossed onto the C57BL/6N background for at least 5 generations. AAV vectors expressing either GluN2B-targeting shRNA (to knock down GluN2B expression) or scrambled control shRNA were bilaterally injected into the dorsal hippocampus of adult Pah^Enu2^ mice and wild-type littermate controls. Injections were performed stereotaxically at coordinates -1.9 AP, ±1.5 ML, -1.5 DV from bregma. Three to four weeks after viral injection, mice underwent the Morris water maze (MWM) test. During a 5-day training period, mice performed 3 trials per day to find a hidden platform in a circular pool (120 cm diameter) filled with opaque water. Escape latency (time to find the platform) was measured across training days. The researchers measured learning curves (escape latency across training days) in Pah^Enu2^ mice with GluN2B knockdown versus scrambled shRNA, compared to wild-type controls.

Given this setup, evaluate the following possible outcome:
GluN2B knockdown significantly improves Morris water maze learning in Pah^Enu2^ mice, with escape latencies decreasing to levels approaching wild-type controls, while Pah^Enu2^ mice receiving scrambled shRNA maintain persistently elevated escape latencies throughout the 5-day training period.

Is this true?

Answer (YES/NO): YES